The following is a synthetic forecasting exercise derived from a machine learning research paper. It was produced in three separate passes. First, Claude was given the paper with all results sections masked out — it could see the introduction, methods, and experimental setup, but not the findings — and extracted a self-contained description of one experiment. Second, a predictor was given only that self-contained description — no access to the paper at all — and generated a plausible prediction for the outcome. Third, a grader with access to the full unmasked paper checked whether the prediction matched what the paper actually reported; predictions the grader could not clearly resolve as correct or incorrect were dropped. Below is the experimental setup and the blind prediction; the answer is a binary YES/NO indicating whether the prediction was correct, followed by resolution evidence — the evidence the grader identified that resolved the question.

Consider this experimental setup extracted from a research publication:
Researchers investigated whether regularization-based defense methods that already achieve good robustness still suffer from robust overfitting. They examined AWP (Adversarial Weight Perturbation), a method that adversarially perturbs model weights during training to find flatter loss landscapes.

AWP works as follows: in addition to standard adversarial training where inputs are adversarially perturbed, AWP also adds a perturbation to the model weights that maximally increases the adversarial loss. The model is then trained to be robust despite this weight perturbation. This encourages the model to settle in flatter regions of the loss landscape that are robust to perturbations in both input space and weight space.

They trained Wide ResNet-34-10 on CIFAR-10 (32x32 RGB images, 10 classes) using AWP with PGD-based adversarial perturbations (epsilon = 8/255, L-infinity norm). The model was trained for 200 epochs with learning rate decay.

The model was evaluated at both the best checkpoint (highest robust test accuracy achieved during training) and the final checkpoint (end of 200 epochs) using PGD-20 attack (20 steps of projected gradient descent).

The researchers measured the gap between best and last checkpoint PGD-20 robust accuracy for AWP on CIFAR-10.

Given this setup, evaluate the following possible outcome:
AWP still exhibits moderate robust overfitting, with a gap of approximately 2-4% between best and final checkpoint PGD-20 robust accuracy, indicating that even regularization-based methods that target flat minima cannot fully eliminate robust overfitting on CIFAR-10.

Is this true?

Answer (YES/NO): NO